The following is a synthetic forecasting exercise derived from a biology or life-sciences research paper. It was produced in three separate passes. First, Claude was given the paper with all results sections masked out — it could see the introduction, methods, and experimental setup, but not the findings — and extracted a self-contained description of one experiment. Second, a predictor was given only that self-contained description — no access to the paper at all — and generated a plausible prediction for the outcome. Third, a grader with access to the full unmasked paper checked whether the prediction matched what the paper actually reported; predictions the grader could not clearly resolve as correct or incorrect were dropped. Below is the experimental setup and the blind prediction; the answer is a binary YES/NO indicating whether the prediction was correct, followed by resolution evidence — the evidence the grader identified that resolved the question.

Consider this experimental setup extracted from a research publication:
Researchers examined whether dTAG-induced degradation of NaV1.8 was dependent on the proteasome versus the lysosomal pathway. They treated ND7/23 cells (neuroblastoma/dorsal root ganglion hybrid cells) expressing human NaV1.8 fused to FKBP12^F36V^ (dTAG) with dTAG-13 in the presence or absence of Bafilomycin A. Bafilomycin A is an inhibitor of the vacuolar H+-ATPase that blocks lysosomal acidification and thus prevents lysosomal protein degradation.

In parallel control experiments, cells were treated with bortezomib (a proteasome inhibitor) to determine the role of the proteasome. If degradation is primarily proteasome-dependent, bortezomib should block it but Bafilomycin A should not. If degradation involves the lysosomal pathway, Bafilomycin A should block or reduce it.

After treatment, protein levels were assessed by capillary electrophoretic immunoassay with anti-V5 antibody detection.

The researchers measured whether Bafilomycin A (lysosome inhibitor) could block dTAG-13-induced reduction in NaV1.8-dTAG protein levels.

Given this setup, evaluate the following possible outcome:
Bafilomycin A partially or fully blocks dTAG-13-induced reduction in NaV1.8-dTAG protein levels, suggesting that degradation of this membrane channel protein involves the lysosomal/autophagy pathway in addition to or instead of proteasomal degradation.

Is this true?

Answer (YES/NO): NO